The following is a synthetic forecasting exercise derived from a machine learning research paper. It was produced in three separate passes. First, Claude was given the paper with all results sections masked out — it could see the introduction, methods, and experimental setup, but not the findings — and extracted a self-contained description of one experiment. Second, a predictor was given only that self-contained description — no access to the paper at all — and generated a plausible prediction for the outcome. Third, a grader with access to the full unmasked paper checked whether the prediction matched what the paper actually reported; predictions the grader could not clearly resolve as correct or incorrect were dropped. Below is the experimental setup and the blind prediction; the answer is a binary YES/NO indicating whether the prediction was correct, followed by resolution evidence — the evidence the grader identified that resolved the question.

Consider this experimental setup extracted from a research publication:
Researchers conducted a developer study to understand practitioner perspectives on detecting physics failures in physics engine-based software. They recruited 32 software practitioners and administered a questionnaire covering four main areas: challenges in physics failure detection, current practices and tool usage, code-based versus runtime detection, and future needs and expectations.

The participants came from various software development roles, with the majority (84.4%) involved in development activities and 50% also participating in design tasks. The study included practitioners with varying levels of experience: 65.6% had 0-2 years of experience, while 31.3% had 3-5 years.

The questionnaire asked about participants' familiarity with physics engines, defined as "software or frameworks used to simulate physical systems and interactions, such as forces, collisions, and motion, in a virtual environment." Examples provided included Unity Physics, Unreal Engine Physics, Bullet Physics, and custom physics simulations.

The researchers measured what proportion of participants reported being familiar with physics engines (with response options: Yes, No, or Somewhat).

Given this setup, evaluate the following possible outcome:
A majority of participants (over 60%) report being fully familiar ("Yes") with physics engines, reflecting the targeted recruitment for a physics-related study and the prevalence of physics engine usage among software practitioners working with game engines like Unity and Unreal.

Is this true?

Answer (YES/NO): NO